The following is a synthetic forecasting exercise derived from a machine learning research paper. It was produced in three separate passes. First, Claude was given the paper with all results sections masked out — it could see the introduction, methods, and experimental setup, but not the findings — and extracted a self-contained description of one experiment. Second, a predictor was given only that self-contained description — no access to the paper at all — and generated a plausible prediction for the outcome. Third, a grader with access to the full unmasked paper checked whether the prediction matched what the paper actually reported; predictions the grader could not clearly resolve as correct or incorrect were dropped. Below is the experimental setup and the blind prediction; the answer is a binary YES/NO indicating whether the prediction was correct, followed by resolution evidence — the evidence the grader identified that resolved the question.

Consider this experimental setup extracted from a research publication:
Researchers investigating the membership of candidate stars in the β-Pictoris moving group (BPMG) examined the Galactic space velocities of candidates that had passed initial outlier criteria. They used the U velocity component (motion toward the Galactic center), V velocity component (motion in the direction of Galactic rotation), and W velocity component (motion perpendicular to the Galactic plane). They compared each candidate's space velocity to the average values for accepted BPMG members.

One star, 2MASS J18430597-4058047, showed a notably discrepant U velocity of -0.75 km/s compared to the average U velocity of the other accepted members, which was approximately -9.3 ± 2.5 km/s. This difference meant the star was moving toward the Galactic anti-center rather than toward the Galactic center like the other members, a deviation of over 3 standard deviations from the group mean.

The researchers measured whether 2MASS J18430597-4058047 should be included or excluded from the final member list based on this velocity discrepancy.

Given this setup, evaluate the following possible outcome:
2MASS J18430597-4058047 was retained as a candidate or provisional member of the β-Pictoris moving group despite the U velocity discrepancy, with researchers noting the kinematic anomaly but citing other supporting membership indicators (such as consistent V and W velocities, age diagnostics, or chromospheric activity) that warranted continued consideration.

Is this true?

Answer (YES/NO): NO